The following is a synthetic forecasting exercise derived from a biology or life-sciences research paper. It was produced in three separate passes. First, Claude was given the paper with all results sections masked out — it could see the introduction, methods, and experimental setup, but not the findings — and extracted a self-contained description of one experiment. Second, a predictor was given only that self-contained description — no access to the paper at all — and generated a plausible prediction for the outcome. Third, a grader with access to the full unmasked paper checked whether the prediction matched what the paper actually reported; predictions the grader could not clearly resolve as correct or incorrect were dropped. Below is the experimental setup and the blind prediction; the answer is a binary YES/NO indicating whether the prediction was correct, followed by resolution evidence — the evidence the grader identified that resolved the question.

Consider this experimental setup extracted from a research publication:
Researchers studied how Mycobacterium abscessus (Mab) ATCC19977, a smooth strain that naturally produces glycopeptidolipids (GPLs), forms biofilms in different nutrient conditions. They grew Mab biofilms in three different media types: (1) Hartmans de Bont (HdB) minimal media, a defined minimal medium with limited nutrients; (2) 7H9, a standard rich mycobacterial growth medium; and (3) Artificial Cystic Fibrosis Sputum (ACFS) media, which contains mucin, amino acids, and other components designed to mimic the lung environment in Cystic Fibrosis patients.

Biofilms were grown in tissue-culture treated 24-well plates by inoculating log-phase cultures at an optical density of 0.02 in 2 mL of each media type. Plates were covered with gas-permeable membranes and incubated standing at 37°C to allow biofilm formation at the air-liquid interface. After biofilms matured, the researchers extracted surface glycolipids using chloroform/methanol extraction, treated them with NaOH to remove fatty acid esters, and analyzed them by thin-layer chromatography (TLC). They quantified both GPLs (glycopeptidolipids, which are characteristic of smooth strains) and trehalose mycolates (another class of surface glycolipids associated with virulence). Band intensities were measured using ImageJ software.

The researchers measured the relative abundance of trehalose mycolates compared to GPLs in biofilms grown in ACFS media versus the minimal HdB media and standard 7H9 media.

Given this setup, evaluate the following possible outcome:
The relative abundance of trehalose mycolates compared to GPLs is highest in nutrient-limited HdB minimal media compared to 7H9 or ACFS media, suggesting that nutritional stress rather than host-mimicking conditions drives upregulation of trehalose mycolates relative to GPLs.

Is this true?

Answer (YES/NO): NO